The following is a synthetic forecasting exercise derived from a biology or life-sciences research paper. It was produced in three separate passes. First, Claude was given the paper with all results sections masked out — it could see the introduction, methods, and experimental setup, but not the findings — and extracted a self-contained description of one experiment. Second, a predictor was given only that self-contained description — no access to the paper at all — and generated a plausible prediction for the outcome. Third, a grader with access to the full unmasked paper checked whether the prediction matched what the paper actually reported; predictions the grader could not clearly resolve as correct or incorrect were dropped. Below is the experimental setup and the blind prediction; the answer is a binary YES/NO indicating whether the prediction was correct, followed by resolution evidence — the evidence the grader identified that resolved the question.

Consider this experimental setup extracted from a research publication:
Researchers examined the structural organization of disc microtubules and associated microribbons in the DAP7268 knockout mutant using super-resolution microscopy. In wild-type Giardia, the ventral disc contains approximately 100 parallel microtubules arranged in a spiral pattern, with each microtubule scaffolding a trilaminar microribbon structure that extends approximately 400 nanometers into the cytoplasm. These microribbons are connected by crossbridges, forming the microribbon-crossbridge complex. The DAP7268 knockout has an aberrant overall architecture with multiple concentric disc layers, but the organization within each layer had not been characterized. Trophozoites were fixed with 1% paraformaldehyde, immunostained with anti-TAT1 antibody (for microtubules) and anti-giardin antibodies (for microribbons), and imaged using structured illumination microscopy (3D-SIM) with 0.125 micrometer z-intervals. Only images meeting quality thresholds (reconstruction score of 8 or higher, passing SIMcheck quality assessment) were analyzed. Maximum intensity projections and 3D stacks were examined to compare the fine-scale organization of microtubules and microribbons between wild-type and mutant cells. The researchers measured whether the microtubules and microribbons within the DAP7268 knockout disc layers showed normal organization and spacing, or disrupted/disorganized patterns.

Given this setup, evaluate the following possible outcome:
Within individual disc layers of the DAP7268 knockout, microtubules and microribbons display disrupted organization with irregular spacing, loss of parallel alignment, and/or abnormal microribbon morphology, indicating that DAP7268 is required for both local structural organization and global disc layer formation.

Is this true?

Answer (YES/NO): YES